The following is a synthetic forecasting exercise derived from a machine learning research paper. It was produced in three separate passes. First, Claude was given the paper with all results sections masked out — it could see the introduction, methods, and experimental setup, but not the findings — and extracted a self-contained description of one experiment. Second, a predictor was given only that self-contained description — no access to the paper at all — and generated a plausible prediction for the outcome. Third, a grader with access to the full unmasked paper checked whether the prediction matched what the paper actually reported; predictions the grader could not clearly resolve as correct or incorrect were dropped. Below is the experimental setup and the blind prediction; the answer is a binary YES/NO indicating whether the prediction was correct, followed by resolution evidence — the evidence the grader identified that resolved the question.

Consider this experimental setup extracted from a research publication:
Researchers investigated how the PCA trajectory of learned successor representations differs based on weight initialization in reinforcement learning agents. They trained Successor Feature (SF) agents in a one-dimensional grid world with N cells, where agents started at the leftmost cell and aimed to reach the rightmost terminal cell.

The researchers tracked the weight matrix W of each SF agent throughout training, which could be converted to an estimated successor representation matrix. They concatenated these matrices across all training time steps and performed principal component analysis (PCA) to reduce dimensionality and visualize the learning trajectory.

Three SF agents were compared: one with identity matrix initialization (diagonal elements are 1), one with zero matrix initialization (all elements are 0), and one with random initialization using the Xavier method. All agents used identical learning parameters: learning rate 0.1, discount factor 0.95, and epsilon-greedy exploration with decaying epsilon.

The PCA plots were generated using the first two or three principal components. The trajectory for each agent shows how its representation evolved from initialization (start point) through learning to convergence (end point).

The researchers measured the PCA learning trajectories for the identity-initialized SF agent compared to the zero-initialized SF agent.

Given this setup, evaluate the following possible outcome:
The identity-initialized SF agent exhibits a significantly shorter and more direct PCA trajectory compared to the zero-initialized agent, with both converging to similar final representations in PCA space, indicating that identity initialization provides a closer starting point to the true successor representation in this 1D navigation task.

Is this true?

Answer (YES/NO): NO